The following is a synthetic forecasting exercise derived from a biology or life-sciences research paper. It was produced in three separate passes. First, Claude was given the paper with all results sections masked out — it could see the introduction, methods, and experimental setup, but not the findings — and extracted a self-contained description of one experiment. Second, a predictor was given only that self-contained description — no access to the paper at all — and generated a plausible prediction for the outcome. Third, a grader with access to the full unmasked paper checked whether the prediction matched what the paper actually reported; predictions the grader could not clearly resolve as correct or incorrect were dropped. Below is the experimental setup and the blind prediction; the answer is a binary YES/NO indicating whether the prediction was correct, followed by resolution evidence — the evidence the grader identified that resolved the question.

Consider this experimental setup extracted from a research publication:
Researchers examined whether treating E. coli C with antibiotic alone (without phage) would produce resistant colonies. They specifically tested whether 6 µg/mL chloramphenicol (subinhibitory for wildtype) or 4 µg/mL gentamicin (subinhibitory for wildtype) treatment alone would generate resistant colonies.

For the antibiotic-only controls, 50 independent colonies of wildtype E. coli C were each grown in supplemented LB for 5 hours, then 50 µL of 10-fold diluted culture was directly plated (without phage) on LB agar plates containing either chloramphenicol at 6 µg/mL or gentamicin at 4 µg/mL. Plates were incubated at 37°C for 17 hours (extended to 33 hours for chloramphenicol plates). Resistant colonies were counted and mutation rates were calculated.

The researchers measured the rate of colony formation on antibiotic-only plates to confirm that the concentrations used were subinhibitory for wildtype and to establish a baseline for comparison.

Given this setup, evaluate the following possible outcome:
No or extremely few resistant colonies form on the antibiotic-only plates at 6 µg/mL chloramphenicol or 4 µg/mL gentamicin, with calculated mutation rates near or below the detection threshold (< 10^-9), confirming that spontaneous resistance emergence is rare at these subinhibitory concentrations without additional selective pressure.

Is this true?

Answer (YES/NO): NO